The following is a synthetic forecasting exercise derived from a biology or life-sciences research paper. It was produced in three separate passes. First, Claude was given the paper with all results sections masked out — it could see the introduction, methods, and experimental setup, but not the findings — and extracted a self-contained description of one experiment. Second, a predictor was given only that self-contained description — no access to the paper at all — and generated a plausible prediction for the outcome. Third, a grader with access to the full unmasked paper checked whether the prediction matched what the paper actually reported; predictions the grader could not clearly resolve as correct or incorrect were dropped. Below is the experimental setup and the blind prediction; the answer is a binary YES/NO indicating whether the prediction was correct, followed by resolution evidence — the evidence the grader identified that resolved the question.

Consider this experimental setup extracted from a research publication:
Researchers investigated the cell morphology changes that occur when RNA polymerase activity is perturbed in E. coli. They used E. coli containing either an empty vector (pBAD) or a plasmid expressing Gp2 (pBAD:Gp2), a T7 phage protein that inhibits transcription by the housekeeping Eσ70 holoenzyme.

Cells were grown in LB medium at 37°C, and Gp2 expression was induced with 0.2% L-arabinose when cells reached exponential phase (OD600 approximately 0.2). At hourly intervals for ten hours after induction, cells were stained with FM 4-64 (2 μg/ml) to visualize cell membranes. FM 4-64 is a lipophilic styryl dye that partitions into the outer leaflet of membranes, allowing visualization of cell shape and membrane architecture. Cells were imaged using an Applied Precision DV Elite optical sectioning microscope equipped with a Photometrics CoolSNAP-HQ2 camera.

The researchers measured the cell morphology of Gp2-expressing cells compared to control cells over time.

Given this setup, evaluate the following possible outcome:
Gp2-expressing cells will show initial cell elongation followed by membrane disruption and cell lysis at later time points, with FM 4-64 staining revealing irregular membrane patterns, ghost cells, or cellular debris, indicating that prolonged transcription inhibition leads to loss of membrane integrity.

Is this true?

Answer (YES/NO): NO